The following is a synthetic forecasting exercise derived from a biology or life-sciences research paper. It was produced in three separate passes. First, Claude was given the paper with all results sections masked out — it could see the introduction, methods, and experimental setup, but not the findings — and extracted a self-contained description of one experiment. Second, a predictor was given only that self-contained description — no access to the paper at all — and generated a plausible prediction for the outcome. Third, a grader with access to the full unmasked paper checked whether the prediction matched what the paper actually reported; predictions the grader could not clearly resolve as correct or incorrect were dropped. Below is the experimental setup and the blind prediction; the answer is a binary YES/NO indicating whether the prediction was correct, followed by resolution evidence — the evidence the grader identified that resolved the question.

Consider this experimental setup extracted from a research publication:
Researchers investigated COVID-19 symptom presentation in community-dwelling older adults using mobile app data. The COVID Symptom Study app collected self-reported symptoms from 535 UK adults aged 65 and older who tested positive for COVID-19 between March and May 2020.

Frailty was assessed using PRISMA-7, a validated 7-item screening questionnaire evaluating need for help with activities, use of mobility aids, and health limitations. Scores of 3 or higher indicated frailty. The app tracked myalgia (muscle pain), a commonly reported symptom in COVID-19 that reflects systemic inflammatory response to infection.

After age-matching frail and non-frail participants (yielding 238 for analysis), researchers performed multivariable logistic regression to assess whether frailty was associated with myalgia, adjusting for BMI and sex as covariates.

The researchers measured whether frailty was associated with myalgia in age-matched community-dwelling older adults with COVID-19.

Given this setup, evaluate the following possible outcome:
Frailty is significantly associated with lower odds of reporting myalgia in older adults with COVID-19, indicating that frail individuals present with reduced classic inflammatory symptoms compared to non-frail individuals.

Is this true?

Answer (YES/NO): NO